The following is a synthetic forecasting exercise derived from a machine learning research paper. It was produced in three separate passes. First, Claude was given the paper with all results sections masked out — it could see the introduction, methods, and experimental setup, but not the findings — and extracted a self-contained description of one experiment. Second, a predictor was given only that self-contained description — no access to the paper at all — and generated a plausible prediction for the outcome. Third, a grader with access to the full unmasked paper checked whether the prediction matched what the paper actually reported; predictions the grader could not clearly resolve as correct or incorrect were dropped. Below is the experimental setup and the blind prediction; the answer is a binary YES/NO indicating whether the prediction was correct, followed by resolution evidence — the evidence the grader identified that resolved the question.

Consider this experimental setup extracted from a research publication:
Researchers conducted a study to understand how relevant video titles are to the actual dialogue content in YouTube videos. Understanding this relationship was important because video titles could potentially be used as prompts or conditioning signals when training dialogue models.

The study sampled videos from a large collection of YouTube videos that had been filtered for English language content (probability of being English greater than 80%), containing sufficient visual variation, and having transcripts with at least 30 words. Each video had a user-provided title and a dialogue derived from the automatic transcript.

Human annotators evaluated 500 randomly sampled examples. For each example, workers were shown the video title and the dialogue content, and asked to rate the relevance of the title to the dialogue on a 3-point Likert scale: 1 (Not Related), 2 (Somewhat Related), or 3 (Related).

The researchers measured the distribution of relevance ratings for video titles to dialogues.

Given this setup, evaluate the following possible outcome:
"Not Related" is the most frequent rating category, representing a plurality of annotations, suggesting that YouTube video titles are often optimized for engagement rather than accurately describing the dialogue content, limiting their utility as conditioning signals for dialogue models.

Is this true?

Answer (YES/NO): NO